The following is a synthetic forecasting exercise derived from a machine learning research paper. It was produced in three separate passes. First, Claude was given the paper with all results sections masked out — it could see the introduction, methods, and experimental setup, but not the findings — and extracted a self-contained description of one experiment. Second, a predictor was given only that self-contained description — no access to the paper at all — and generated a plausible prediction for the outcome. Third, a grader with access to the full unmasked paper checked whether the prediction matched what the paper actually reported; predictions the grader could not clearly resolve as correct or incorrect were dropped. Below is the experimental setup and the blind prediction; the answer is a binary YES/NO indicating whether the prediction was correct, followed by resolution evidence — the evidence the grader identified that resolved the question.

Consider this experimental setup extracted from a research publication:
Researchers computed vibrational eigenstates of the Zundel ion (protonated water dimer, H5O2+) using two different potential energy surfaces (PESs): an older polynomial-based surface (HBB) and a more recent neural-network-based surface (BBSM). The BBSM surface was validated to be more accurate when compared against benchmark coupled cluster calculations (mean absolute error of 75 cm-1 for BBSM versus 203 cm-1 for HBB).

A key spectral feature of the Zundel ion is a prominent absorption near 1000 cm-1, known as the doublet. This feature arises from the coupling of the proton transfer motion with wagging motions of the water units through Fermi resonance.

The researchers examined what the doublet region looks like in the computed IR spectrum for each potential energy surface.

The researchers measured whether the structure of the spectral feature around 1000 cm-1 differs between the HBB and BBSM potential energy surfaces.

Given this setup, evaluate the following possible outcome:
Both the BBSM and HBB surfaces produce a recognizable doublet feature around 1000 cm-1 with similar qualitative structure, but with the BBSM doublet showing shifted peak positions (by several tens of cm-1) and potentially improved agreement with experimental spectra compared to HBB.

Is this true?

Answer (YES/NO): NO